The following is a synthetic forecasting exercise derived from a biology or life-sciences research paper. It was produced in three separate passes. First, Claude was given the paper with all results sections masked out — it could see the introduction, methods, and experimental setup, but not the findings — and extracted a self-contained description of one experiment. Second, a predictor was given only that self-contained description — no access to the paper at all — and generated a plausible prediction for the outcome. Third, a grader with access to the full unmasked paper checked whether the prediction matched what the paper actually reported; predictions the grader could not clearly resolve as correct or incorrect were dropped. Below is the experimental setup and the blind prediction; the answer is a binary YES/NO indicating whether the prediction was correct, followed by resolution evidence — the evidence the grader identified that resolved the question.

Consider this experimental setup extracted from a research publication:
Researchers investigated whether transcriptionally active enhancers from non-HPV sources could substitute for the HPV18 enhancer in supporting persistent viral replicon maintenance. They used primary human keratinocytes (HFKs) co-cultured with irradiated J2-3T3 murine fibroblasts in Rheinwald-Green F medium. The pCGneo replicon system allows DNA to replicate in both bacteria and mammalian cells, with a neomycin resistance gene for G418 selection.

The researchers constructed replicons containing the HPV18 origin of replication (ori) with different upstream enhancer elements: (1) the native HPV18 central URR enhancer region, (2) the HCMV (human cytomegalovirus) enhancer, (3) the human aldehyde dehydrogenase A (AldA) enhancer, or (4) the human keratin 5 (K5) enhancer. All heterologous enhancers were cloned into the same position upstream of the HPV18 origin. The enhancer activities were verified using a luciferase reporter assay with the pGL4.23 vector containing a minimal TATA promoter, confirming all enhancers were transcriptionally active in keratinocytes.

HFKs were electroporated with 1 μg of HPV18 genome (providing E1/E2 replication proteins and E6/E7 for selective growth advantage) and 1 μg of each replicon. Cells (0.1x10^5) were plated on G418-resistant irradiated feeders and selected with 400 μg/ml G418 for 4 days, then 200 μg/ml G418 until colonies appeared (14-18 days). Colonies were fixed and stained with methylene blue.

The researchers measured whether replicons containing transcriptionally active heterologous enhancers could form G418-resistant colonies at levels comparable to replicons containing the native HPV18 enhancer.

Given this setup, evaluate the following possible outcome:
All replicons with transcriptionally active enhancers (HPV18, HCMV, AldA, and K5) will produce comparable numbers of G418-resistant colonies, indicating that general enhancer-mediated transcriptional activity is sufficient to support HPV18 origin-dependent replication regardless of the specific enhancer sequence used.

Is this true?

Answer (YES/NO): NO